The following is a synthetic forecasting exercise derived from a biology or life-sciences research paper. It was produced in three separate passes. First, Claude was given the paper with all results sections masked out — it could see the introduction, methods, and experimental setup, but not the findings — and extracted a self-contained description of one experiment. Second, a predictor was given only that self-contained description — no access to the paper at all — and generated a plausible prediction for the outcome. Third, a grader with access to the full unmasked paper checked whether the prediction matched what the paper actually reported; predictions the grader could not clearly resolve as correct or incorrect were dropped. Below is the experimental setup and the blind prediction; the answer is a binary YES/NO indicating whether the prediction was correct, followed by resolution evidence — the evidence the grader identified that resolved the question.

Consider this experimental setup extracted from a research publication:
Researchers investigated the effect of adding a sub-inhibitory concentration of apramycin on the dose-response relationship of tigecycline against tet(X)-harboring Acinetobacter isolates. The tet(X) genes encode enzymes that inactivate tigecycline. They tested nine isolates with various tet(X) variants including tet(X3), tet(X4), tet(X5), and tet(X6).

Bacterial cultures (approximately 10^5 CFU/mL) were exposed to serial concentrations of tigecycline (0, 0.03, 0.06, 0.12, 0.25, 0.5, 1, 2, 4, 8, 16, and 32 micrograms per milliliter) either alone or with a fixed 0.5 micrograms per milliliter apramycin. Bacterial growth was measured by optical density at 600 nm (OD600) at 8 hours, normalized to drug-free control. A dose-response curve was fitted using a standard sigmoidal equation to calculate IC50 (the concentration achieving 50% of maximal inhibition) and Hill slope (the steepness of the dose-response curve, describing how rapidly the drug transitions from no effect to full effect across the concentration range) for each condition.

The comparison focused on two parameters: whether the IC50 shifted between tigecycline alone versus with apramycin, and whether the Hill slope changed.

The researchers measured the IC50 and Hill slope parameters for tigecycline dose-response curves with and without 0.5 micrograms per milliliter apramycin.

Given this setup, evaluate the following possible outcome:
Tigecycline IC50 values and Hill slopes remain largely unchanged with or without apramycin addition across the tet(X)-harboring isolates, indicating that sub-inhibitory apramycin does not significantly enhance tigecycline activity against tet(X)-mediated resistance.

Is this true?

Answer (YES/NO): NO